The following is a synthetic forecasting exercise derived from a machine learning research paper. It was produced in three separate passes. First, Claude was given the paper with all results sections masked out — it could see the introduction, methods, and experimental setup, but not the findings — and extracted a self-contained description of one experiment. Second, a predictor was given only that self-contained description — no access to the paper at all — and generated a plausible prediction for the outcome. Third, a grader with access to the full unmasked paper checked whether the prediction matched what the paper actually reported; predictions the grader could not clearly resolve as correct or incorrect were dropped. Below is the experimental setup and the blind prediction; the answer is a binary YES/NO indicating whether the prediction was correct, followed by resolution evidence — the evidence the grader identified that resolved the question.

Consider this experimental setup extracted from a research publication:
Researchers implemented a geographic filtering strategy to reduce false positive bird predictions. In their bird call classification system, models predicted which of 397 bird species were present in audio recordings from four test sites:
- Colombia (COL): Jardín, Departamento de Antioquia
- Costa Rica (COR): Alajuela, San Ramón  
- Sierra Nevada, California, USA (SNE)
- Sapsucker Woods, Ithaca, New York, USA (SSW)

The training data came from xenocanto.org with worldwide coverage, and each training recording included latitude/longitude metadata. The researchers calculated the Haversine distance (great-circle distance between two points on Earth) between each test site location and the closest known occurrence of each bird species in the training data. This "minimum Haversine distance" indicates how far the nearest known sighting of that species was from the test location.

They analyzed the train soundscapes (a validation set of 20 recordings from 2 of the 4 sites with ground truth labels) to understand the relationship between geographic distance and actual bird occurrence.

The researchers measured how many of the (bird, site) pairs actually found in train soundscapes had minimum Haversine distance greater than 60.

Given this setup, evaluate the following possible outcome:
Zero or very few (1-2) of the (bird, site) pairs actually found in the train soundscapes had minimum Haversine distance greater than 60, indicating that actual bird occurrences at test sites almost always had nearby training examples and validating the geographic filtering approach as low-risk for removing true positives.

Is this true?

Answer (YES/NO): NO